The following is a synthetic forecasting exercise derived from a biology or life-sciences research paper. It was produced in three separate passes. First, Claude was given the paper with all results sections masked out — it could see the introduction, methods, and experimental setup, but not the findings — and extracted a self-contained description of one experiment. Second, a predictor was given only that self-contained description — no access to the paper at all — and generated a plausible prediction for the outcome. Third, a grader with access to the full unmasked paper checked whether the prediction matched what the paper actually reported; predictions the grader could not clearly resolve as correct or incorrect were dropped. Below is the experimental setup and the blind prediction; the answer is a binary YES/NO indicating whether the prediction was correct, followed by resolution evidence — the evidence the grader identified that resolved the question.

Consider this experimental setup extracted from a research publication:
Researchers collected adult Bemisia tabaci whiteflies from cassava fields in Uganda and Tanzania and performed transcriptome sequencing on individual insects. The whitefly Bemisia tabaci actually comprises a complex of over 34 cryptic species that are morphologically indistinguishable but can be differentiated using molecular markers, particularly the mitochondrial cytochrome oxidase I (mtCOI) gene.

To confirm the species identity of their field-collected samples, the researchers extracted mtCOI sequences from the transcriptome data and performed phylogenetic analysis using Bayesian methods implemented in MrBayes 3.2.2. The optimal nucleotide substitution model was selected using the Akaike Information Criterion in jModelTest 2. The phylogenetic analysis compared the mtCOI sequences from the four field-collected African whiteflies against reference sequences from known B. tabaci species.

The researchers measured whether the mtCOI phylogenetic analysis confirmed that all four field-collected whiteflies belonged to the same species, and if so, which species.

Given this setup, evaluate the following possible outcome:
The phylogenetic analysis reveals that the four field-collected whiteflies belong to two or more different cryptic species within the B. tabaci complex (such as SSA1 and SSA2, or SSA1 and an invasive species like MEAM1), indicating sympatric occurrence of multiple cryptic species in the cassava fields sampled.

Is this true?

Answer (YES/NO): NO